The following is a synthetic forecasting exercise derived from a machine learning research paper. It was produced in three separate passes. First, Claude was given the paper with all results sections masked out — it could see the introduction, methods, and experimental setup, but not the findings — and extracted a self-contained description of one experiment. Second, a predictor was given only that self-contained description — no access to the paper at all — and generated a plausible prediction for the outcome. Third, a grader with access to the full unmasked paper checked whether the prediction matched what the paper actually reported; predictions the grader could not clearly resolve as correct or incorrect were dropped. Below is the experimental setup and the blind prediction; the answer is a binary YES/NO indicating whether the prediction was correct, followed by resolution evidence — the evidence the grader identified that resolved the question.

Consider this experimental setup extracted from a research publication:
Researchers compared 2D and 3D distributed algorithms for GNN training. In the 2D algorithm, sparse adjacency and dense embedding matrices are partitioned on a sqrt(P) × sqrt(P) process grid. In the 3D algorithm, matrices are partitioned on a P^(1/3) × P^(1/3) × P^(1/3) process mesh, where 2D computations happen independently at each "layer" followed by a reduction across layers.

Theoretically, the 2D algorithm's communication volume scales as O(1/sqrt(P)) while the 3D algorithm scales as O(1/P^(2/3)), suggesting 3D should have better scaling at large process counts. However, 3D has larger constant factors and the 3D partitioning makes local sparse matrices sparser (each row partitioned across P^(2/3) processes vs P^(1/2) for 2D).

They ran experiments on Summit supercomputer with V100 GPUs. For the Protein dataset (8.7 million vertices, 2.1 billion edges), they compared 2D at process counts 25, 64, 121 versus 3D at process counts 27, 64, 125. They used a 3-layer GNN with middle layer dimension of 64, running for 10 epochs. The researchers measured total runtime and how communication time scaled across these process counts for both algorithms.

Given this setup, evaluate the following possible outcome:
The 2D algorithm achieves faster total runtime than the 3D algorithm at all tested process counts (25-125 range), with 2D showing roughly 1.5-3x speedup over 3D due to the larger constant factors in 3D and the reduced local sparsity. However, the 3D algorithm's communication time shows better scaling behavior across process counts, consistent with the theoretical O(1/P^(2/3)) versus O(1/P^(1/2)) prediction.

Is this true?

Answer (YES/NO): NO